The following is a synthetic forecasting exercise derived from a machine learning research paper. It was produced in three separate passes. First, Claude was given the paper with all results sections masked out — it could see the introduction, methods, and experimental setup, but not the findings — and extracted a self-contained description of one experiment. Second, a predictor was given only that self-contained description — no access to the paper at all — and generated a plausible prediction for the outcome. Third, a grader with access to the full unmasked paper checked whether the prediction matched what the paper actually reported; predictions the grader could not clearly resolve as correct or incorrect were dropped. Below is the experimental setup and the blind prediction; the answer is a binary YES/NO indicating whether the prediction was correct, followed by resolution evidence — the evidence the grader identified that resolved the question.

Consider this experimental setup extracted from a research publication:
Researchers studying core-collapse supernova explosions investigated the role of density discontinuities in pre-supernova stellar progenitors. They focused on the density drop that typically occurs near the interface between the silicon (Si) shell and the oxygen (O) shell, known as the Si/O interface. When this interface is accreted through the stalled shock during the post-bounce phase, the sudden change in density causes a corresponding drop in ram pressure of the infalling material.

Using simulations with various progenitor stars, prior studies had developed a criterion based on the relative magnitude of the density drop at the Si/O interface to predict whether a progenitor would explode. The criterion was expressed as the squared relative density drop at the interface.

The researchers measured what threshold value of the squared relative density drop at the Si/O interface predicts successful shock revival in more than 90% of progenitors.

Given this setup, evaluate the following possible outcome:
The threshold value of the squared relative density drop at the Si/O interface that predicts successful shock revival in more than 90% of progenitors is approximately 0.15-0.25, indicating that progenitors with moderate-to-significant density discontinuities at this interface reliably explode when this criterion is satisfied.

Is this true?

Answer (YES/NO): NO